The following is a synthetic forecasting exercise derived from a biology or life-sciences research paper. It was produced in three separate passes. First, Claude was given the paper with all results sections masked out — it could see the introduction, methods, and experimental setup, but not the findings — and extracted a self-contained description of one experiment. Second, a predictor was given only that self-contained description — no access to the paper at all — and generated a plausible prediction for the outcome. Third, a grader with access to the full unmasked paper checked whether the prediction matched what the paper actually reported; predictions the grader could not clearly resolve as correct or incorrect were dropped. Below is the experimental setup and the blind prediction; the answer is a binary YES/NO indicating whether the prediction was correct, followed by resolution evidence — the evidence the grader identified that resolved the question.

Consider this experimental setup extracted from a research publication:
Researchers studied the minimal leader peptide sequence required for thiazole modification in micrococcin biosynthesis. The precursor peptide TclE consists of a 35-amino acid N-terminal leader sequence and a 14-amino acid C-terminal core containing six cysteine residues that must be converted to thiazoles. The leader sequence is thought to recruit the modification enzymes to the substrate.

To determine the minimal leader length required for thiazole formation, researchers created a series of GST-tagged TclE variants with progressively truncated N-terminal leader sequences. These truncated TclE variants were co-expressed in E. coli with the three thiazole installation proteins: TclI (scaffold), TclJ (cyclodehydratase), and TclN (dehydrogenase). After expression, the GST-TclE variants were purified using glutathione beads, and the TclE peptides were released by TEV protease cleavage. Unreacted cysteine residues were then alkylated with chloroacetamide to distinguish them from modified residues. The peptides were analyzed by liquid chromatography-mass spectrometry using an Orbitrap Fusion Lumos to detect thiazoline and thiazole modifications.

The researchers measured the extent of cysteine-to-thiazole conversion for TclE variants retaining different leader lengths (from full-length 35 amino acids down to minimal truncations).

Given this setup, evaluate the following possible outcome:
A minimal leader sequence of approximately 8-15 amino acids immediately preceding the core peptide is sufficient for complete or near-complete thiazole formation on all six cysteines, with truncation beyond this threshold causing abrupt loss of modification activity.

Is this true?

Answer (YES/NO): NO